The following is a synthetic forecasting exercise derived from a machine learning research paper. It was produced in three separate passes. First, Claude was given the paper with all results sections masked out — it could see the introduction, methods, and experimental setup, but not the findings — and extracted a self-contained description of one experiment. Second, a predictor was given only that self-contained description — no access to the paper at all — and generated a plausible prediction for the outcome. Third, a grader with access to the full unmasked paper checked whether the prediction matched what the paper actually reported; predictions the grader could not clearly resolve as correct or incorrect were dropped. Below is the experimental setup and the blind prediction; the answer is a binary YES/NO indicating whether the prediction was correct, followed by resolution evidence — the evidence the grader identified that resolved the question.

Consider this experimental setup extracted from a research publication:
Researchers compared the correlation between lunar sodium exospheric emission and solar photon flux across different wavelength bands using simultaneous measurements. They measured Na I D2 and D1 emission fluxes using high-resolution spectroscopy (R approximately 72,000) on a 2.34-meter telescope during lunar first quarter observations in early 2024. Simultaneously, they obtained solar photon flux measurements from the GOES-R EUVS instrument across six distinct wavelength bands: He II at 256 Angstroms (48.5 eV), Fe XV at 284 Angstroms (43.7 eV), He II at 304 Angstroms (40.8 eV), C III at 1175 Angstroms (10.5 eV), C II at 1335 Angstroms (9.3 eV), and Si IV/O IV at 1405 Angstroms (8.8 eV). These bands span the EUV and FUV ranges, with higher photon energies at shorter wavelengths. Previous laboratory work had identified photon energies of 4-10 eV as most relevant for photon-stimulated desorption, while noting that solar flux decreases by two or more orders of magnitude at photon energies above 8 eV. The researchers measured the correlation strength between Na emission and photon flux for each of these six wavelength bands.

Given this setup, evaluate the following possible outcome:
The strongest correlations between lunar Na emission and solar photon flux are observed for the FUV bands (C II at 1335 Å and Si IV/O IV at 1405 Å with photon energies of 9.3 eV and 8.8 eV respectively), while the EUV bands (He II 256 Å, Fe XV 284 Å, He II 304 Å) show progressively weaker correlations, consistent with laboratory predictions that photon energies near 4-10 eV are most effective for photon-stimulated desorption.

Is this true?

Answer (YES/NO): NO